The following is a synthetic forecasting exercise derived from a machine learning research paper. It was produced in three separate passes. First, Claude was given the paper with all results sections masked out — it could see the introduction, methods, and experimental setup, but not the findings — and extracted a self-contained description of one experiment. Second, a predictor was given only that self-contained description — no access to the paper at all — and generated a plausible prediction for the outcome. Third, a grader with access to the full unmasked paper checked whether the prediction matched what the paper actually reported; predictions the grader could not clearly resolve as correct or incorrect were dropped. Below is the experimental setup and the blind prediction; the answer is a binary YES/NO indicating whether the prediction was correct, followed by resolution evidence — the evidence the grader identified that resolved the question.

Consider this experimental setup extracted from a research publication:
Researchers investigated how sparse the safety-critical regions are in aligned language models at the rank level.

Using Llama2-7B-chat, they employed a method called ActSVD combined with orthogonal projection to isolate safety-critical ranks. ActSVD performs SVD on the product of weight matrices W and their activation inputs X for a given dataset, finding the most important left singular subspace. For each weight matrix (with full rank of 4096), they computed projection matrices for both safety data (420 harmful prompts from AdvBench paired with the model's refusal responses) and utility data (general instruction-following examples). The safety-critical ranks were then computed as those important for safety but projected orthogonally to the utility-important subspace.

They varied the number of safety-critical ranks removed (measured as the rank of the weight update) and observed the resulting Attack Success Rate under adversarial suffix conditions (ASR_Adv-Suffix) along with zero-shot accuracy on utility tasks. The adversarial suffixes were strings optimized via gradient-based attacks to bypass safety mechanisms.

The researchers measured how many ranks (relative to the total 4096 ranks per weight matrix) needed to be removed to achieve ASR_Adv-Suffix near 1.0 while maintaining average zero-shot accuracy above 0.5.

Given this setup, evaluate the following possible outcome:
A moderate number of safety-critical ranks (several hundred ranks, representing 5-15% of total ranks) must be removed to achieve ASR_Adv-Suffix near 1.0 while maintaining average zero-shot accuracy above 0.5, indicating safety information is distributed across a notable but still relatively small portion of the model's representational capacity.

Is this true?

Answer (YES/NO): NO